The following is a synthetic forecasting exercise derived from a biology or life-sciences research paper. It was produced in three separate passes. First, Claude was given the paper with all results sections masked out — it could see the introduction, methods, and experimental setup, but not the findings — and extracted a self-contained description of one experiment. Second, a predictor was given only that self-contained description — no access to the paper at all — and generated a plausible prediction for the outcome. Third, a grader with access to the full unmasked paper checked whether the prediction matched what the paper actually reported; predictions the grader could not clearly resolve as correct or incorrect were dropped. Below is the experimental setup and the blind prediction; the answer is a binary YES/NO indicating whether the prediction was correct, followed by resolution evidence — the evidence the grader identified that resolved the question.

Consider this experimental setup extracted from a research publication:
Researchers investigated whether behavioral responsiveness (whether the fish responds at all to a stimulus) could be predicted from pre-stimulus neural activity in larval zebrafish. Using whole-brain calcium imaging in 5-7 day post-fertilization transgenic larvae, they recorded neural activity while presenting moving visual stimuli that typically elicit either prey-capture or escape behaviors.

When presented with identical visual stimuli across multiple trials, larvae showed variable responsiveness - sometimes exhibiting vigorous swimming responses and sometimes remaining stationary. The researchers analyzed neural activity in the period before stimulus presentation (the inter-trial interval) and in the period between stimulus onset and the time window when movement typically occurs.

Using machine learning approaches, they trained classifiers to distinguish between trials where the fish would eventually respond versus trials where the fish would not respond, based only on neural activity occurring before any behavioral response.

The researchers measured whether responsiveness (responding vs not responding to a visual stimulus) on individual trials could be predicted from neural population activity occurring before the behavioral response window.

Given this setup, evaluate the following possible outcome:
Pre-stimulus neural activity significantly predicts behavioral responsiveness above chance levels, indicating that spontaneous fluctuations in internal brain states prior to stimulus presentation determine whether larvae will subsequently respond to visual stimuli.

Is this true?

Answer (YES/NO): YES